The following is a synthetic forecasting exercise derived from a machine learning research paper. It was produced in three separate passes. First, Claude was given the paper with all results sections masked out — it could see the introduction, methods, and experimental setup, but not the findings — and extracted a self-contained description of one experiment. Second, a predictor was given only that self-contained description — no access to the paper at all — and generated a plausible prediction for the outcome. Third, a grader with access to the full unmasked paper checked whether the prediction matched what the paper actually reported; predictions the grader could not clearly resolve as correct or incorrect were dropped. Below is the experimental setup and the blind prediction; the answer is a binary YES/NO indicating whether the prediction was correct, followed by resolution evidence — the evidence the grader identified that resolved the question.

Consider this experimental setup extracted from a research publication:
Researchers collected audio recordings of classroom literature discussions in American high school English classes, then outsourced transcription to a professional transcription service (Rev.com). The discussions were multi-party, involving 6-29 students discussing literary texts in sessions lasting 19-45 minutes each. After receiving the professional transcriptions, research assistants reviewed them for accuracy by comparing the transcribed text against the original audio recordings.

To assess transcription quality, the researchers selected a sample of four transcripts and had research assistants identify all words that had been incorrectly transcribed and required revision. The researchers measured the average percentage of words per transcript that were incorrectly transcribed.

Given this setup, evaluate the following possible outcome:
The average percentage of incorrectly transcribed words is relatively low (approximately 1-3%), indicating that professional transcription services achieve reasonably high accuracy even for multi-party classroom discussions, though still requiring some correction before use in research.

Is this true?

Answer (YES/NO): NO